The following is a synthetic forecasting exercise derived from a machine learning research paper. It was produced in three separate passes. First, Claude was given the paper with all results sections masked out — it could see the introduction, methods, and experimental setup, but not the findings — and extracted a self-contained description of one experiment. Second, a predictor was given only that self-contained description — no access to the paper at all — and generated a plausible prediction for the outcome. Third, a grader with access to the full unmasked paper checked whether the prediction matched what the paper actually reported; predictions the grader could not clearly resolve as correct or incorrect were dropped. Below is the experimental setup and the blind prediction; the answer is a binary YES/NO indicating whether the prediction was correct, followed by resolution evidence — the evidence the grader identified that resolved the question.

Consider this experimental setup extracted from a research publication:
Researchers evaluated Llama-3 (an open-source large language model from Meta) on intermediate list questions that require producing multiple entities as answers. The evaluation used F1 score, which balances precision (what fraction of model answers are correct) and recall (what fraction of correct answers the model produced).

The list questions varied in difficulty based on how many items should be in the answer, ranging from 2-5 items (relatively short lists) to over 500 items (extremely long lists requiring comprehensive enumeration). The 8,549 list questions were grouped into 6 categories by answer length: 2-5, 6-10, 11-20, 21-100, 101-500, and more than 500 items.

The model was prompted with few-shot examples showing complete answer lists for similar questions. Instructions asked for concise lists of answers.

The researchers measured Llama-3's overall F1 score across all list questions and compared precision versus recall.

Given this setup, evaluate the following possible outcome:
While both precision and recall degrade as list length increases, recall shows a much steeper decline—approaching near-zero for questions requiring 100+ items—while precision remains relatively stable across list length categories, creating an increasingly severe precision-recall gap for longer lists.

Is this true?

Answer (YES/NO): NO